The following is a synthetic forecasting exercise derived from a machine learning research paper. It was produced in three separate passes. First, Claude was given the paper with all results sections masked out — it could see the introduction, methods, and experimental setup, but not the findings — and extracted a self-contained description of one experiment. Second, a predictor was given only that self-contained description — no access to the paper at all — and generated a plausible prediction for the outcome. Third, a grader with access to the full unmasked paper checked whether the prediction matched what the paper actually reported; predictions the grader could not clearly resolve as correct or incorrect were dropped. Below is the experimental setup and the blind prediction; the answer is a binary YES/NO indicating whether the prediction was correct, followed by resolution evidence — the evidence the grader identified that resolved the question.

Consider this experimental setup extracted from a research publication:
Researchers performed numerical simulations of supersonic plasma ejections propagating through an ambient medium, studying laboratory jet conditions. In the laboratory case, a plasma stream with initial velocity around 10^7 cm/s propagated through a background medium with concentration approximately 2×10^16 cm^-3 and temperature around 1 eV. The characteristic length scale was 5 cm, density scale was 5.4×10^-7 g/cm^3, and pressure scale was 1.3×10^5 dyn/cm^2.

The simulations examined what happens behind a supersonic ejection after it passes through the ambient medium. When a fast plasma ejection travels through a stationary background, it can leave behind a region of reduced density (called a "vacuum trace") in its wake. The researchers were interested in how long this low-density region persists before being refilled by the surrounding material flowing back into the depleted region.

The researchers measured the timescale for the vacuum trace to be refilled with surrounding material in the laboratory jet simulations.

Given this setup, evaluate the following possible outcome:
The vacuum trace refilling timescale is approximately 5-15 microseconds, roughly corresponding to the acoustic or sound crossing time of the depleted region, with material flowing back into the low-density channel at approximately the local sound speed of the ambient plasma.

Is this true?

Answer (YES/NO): NO